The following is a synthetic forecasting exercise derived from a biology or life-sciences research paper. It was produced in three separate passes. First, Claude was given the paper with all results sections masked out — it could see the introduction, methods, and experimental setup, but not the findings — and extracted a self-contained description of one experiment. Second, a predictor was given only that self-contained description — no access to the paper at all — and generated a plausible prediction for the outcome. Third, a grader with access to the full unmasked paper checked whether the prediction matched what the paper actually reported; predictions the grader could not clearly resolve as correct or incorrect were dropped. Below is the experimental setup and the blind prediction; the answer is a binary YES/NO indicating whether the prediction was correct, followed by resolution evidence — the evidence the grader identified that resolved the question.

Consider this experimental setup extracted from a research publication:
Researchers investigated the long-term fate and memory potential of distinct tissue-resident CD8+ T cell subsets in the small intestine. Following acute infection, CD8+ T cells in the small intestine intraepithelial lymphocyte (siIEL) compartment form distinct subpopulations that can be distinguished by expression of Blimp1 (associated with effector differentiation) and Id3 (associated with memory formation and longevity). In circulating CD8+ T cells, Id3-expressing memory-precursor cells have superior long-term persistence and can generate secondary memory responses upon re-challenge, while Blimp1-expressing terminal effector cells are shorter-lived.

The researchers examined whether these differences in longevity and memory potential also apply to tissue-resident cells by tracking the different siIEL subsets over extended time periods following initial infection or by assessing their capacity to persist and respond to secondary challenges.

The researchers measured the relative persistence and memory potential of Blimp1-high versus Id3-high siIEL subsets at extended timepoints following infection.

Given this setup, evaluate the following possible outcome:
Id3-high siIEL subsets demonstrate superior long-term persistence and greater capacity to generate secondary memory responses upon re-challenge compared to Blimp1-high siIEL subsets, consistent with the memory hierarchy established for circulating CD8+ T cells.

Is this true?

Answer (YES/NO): YES